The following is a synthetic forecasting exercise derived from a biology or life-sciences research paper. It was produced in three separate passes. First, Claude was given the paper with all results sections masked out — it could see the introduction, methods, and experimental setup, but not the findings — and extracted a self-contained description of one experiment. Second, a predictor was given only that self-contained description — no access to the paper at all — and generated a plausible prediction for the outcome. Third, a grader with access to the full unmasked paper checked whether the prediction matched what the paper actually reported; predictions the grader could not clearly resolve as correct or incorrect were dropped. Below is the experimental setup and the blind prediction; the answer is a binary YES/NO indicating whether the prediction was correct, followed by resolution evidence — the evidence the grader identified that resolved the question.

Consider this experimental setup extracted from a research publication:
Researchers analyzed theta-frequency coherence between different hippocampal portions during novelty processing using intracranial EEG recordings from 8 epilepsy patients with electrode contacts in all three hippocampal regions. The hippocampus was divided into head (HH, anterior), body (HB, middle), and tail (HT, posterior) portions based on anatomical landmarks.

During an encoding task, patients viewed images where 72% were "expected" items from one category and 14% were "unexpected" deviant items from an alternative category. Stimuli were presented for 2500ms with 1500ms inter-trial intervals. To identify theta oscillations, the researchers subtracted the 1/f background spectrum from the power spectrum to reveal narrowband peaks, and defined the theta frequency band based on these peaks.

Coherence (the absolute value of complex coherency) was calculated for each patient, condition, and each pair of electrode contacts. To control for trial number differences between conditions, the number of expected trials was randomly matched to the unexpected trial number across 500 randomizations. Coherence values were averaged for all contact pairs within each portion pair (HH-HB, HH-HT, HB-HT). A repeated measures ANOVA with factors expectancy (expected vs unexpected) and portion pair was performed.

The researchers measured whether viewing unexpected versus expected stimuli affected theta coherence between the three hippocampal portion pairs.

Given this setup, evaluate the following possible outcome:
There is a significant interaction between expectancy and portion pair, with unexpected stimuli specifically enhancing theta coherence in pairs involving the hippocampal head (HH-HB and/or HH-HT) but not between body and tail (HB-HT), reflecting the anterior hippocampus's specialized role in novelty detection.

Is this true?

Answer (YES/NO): NO